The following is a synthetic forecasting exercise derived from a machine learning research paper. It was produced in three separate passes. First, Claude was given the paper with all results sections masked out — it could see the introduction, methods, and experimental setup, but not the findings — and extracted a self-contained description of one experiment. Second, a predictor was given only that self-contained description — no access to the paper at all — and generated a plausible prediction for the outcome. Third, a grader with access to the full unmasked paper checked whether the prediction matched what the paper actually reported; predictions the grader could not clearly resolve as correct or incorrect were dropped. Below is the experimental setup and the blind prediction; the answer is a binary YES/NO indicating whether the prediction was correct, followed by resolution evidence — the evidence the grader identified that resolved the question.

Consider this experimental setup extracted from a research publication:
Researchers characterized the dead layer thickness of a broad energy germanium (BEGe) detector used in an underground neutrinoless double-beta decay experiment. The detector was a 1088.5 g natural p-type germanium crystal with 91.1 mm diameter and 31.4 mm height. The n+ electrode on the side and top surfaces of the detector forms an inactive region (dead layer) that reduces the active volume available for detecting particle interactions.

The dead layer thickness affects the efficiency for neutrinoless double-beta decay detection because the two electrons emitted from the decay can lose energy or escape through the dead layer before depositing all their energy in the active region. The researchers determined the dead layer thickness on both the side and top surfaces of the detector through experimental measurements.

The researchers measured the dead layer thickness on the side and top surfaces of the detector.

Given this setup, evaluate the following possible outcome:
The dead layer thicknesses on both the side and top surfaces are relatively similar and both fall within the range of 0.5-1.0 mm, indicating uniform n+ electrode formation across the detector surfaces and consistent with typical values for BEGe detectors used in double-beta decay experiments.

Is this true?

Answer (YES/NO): NO